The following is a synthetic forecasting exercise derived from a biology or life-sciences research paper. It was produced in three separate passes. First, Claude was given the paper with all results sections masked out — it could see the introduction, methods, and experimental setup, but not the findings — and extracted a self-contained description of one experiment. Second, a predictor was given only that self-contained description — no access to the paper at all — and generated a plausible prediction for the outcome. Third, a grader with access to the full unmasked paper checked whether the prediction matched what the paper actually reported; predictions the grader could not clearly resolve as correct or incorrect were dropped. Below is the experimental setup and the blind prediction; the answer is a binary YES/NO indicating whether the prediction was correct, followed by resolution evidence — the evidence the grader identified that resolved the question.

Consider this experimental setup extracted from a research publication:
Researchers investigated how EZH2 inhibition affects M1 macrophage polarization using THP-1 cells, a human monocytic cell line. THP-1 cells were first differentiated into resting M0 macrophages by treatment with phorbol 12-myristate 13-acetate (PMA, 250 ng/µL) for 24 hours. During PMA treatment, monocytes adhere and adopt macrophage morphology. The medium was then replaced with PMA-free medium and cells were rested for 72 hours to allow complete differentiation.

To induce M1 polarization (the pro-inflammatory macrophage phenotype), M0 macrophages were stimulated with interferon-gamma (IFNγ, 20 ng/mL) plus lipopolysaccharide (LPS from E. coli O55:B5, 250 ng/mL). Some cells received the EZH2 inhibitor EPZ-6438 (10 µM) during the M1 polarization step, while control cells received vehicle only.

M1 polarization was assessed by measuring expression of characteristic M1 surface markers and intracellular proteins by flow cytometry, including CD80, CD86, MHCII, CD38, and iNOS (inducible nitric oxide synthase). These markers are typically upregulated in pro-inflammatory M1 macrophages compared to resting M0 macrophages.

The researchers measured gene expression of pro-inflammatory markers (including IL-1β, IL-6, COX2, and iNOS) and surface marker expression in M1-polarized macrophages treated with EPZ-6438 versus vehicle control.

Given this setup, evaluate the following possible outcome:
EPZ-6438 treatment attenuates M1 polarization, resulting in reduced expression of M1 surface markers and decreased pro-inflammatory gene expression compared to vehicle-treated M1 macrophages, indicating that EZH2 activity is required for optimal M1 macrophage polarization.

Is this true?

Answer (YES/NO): YES